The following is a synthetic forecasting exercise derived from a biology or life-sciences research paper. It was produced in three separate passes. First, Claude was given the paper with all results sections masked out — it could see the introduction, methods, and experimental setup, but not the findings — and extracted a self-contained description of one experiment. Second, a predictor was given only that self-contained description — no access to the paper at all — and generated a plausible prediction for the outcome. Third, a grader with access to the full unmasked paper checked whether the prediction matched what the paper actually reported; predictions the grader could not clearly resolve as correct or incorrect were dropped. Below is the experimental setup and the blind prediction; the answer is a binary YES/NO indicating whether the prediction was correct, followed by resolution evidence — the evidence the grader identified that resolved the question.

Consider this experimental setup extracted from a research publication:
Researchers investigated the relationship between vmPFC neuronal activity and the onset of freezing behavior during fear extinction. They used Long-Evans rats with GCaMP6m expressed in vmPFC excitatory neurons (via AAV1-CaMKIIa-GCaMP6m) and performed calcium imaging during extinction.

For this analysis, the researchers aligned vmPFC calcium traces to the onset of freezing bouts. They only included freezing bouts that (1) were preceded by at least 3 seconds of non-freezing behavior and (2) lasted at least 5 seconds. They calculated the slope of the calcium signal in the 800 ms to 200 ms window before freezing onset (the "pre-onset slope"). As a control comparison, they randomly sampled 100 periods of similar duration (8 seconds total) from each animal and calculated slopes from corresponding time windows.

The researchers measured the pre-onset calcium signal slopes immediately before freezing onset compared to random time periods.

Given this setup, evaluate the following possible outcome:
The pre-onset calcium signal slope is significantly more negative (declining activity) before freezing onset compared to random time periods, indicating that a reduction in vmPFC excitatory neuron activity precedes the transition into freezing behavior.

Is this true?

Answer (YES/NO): YES